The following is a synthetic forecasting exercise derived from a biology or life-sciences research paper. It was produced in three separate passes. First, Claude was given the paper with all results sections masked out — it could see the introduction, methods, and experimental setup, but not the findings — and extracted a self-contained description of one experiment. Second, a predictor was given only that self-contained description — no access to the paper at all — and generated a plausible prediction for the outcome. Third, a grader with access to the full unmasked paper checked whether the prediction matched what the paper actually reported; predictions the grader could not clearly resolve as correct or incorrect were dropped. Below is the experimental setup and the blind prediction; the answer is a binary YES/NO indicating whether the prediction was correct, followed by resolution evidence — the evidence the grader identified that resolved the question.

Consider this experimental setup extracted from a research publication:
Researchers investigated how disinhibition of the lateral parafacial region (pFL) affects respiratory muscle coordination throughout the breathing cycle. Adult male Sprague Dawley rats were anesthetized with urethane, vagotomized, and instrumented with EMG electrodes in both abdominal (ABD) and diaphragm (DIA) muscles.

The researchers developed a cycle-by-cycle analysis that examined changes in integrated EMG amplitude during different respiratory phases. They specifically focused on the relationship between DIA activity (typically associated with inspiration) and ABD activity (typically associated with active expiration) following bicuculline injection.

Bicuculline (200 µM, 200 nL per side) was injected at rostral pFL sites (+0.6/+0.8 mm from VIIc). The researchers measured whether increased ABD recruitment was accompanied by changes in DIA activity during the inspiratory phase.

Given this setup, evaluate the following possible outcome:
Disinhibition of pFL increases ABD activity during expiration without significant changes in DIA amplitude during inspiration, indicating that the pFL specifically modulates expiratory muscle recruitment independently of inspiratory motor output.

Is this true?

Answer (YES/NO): NO